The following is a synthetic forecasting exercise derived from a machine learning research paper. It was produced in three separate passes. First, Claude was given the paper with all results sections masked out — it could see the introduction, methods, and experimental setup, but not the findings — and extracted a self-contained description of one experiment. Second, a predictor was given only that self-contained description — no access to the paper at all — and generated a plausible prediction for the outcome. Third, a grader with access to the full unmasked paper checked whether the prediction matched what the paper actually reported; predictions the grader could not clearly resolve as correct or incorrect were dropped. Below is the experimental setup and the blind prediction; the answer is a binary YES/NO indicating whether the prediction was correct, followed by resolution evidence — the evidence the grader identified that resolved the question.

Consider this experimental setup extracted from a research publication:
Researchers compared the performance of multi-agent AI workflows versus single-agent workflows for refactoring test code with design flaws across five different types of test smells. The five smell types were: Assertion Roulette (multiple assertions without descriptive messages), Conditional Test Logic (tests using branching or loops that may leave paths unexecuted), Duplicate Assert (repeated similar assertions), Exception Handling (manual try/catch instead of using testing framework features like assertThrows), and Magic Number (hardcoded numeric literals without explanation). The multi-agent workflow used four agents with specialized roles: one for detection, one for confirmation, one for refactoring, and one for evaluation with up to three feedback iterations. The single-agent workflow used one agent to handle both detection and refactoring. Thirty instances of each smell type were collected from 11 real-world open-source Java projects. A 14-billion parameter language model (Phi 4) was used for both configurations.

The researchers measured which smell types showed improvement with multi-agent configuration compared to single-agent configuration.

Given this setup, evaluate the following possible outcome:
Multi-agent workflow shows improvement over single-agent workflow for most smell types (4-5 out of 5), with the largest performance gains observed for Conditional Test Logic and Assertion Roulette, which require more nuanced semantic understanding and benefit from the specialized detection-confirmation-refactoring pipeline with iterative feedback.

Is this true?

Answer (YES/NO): NO